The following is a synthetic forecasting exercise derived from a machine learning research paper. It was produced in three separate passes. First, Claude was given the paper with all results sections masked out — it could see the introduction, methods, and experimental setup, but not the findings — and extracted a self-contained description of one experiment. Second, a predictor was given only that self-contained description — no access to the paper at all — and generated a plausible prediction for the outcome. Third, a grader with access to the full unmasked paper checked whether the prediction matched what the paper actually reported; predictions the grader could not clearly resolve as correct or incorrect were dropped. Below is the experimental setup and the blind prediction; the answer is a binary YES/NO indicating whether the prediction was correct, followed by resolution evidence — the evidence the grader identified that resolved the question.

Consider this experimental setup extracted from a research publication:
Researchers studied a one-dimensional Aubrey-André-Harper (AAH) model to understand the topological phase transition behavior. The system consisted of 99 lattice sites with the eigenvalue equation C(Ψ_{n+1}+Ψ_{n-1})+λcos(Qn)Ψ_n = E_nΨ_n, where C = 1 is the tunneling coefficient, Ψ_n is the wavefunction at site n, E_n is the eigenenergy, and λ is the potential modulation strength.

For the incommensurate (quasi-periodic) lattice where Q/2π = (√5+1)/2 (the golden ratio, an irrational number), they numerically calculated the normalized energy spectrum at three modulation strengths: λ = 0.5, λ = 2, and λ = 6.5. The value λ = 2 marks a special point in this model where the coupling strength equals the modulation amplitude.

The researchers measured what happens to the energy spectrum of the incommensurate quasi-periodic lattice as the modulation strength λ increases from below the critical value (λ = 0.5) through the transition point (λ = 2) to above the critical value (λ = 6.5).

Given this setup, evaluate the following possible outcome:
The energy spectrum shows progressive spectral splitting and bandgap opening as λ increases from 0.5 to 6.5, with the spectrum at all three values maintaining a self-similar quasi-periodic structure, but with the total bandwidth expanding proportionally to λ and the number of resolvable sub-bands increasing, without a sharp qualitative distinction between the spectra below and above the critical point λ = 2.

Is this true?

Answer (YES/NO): NO